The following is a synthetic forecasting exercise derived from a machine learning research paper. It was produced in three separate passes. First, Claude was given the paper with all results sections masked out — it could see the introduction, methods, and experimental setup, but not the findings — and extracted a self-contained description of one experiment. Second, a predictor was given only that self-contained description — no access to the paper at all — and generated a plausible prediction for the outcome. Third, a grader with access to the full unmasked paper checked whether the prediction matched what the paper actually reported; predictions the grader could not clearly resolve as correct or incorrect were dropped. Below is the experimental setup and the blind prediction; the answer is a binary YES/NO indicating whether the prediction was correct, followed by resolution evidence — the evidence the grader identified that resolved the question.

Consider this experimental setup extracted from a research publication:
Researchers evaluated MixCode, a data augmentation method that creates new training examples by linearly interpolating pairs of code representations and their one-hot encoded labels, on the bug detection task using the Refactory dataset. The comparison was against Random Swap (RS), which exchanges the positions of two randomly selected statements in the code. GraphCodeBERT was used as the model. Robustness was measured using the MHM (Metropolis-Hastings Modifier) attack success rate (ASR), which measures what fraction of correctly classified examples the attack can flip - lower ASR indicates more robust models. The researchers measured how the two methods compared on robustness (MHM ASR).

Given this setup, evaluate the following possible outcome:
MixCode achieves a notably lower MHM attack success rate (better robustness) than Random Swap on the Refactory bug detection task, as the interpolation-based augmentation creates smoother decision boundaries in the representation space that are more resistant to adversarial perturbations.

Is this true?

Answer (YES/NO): YES